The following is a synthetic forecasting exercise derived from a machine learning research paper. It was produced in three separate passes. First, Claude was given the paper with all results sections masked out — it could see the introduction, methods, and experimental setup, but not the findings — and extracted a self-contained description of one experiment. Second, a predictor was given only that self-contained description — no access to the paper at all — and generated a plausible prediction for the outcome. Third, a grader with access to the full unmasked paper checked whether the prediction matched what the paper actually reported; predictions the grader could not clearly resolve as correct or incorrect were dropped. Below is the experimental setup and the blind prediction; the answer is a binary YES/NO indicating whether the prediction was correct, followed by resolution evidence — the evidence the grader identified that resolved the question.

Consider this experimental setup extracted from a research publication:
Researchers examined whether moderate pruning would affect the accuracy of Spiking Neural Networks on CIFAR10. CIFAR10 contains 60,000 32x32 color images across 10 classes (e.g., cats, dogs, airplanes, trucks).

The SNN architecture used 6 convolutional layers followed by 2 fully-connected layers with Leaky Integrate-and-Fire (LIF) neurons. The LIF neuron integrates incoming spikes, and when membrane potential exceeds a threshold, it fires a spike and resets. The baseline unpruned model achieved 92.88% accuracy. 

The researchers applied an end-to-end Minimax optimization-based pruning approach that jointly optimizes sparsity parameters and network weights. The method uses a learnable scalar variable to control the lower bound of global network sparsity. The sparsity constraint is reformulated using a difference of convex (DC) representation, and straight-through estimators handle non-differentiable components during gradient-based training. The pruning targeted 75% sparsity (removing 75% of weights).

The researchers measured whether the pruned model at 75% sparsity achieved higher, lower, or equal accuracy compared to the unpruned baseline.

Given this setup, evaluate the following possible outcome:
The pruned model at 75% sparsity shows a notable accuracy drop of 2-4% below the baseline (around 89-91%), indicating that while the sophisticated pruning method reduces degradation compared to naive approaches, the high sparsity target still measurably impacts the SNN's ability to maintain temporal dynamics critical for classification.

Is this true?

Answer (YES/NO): NO